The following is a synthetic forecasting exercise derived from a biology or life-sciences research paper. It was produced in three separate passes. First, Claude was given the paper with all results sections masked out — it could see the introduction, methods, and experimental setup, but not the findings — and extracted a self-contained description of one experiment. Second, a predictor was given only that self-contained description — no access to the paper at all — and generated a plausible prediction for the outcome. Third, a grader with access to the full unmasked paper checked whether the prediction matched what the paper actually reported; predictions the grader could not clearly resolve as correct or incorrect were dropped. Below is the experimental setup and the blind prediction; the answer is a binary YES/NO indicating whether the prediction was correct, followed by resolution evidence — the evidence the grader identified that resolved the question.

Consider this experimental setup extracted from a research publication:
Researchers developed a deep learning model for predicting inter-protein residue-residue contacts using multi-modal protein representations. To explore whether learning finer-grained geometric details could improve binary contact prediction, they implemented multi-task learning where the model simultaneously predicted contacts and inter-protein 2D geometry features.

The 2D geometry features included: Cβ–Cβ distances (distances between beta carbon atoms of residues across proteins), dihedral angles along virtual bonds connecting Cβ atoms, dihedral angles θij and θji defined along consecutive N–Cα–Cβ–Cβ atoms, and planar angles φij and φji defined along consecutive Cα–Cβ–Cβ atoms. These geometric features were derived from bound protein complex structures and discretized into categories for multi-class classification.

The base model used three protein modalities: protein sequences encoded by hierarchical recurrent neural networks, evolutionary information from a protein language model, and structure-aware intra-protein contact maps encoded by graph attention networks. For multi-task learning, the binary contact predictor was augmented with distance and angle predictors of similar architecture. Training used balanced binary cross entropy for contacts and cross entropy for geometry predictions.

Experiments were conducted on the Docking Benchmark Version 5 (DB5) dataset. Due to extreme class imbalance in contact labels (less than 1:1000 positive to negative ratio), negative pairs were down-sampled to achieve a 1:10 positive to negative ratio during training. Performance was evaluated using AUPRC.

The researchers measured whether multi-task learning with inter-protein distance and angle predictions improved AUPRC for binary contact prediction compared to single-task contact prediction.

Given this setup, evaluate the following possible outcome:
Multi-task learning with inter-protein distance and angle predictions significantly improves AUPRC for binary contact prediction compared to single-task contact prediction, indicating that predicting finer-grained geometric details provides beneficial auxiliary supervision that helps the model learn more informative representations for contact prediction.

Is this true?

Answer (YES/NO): NO